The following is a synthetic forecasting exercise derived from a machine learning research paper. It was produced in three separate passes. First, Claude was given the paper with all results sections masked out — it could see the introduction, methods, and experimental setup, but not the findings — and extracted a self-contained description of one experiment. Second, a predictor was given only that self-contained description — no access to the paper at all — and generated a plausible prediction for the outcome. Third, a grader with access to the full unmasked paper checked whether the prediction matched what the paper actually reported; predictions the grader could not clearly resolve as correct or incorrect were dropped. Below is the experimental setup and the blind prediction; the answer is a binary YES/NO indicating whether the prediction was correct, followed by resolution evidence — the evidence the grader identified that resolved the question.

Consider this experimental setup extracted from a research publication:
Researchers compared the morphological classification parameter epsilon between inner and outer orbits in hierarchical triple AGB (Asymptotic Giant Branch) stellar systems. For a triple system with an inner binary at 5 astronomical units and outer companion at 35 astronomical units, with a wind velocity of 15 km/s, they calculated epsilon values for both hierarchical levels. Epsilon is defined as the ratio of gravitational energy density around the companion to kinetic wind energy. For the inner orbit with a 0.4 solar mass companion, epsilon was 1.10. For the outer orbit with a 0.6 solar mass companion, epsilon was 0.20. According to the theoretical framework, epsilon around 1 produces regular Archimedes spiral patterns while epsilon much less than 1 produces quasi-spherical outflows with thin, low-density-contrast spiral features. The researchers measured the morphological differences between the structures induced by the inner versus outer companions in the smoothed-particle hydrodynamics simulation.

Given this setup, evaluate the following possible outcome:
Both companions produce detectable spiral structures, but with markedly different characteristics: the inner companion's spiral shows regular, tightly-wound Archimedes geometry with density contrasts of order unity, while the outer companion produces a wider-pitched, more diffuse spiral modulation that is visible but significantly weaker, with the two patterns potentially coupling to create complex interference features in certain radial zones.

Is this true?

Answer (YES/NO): NO